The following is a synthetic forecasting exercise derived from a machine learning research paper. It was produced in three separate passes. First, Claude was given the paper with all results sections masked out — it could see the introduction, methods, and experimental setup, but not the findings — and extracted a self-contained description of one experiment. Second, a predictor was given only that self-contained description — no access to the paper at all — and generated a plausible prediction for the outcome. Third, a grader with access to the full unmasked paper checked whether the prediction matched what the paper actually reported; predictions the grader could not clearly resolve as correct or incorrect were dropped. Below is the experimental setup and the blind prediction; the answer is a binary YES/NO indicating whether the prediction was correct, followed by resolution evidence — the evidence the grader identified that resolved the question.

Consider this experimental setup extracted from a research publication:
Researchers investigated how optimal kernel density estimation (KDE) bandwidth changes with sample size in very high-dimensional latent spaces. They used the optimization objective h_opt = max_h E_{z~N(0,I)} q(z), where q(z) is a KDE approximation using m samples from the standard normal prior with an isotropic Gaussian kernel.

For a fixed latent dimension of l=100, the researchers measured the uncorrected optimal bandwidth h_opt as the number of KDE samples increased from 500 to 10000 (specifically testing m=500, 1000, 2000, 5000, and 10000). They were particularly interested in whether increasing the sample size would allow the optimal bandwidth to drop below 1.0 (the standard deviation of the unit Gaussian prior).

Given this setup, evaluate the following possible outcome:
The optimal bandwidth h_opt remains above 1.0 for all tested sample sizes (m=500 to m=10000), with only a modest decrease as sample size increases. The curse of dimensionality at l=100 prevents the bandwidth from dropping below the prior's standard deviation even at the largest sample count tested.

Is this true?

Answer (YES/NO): YES